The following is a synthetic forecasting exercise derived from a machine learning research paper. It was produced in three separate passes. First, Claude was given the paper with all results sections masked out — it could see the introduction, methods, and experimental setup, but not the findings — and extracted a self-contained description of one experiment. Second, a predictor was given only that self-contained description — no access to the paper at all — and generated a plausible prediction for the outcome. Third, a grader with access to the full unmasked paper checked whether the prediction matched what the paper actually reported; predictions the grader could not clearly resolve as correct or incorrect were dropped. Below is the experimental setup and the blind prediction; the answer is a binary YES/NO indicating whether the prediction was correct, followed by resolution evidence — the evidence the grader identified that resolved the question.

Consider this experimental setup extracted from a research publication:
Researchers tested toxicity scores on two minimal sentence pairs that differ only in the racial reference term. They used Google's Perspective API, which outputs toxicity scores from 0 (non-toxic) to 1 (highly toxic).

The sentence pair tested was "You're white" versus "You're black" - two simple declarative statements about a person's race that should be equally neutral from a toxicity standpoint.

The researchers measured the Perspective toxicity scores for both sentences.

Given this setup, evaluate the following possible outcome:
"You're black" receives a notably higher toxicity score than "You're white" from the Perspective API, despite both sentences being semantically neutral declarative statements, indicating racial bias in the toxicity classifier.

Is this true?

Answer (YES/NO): YES